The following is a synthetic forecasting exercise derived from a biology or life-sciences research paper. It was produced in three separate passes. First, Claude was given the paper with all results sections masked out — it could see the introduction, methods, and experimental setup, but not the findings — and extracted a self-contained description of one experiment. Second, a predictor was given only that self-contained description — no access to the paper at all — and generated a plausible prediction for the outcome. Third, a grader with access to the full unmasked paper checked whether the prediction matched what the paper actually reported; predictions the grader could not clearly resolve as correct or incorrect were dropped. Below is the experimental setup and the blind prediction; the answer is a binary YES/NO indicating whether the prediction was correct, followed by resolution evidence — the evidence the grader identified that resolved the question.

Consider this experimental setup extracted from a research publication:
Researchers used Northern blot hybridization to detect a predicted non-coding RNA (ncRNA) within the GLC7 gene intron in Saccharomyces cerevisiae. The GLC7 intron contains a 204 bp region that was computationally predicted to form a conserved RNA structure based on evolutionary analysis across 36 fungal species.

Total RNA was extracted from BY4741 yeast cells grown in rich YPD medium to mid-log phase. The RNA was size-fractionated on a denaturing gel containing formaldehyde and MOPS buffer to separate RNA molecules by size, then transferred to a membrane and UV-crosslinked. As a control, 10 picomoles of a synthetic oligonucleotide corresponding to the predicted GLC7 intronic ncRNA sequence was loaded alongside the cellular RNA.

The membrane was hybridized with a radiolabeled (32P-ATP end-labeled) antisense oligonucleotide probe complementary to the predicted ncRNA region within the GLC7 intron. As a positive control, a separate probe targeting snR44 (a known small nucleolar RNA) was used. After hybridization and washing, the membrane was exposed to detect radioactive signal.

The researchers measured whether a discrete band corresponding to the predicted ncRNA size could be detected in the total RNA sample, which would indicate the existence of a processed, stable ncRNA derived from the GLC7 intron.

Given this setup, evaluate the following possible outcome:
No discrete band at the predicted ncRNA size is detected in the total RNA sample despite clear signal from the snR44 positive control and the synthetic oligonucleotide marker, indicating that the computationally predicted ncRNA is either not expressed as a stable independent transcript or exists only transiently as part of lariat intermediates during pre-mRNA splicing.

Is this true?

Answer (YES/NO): NO